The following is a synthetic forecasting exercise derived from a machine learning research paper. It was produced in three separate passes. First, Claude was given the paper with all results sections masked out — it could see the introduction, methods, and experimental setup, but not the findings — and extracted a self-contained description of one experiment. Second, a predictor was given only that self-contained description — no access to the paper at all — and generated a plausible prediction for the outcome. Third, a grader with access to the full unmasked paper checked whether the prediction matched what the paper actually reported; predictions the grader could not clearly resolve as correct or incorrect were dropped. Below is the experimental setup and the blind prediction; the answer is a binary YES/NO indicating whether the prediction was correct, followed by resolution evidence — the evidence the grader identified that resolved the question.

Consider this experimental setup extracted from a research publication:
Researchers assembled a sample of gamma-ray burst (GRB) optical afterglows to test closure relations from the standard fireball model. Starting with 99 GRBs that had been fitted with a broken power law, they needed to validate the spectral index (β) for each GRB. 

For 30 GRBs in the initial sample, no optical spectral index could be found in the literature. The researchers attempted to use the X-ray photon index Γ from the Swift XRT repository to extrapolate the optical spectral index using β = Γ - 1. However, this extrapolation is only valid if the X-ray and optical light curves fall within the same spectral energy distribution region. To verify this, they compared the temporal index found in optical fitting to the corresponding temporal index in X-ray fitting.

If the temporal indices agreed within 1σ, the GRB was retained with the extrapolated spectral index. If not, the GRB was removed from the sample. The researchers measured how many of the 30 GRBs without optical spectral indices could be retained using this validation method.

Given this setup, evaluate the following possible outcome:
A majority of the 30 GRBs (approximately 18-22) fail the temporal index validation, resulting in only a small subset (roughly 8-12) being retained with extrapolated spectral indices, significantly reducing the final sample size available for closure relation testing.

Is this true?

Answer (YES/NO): NO